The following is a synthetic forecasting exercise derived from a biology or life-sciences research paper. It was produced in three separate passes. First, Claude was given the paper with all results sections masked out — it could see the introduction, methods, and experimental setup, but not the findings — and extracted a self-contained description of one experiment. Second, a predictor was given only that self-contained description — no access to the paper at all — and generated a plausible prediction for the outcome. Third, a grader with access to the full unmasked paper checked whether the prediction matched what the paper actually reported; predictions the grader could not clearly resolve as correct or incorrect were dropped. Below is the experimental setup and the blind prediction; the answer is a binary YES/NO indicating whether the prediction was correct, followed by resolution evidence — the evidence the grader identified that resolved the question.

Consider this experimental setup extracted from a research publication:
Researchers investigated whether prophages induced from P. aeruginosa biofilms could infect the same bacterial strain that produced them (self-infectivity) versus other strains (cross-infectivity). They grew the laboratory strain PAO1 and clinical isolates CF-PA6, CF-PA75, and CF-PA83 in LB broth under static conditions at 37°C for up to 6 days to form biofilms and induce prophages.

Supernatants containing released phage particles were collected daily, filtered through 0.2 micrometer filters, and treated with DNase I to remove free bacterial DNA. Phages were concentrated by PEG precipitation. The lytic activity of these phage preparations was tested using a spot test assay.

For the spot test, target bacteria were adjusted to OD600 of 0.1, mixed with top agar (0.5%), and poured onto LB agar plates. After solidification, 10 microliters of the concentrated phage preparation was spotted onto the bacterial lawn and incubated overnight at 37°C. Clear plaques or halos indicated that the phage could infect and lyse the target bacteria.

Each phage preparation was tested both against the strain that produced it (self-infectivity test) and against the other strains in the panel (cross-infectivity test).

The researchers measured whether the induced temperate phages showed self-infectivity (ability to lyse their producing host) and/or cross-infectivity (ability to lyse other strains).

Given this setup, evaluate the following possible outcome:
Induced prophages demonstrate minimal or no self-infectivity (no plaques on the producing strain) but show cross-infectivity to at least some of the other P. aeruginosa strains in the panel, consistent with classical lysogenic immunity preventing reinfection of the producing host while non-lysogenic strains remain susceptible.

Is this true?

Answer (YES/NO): NO